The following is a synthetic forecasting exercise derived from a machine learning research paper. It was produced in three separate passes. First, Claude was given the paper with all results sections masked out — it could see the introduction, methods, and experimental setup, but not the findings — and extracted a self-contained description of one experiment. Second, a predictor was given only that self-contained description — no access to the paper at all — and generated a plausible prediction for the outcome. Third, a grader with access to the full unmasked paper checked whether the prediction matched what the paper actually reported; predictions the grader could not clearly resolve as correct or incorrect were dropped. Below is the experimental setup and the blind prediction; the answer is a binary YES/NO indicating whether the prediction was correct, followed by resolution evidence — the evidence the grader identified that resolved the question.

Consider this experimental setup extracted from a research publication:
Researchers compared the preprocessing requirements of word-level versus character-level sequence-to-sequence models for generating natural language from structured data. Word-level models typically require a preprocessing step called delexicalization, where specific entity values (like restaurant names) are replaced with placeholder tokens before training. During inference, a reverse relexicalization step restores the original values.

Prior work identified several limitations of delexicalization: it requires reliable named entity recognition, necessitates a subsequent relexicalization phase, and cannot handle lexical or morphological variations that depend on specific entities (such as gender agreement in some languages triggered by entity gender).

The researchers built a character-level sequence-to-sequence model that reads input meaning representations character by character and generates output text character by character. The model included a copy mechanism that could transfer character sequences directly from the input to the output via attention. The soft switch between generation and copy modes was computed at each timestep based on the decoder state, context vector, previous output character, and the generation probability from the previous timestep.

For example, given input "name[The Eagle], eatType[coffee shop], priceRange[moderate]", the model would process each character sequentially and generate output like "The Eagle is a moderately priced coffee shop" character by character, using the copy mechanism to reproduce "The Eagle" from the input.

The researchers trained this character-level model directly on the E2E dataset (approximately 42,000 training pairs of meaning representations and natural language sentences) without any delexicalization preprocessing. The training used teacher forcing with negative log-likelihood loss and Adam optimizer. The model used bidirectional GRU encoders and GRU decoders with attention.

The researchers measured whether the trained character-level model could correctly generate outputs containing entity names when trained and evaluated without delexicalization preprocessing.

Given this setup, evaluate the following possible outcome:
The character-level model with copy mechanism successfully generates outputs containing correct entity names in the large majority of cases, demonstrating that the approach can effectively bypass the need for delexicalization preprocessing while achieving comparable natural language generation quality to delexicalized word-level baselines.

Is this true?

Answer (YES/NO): YES